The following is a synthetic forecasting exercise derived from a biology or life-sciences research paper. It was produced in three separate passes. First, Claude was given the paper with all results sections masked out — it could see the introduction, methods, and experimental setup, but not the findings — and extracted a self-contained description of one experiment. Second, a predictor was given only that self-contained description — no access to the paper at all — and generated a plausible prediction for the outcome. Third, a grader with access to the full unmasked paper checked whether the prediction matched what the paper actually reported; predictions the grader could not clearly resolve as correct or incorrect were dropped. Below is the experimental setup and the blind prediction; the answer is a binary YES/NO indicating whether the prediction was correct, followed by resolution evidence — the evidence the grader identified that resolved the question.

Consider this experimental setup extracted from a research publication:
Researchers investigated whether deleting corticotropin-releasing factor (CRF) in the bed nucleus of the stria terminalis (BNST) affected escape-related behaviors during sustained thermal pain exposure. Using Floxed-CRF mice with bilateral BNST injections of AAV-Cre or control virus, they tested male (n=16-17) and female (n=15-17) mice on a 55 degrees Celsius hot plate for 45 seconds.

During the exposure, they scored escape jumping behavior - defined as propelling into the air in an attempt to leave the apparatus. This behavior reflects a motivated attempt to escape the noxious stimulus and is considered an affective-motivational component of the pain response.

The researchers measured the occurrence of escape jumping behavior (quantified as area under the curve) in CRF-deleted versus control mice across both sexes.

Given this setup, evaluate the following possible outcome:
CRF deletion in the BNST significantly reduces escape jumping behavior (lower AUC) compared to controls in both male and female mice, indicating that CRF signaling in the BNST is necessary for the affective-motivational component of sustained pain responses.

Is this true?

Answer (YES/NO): NO